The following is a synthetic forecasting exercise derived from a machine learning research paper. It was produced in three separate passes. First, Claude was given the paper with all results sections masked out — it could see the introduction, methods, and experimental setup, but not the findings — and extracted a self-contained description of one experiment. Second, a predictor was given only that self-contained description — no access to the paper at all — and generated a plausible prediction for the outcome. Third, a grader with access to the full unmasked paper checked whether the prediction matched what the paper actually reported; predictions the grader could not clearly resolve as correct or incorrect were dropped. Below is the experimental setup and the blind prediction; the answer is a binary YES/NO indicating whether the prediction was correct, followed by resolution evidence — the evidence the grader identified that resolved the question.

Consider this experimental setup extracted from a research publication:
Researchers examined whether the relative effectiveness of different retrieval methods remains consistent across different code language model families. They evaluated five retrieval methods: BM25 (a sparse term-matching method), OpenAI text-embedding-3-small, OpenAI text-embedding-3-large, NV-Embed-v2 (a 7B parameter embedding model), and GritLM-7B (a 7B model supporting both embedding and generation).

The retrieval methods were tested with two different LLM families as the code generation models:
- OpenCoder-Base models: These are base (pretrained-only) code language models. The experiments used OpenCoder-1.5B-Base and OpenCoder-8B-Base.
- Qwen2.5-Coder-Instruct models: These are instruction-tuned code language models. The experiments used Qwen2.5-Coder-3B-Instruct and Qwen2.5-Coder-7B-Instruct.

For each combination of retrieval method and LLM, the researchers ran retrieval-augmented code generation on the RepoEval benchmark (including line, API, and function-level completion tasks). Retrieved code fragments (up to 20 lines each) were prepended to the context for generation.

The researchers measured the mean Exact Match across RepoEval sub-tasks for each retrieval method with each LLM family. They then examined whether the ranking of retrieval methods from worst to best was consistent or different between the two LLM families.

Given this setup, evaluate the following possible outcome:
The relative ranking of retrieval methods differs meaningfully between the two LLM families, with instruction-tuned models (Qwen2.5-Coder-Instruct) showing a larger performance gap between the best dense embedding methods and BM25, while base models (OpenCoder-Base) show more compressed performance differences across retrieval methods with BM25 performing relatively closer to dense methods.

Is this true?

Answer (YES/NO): NO